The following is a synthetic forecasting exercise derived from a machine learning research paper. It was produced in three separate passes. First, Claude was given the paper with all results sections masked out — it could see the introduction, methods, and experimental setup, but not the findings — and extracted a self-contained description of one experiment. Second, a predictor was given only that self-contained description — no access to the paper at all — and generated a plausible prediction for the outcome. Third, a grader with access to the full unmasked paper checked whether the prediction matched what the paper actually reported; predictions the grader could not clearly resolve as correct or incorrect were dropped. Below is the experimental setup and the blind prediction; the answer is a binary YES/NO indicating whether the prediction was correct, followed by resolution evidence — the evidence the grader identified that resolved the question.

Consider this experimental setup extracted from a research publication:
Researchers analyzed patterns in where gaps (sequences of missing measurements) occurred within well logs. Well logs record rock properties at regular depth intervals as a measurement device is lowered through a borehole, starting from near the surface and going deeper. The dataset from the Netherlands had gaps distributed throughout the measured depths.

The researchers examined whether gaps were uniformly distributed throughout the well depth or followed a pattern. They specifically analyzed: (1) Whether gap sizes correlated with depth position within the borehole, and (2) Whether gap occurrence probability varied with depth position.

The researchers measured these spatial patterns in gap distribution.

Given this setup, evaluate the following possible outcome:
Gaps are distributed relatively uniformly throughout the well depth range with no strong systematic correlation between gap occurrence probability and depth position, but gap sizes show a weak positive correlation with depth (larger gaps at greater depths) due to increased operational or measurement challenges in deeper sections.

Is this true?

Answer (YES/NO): NO